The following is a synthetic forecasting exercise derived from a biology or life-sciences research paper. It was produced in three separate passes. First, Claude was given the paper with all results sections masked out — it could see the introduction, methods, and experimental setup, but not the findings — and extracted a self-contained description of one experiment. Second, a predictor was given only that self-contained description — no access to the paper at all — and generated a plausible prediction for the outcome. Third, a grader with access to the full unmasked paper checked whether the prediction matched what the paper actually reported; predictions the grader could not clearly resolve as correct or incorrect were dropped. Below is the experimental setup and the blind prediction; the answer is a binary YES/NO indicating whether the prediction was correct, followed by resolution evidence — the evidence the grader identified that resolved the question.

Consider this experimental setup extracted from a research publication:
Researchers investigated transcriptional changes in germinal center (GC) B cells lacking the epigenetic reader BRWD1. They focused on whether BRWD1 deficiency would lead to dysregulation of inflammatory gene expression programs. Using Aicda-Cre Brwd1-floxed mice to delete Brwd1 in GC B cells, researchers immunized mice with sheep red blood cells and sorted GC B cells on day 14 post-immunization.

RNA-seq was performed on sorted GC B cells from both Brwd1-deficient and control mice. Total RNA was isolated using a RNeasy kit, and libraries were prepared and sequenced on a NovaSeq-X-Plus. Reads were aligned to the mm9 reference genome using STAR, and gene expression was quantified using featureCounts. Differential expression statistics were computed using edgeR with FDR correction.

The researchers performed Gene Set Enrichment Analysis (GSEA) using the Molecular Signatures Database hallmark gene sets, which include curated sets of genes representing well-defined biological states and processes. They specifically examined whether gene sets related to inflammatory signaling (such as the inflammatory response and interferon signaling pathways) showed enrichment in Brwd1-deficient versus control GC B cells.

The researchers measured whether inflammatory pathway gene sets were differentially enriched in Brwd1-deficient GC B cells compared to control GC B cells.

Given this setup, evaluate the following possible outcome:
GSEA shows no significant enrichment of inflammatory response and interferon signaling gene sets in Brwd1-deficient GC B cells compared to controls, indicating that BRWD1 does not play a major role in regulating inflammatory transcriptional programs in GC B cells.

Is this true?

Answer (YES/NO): NO